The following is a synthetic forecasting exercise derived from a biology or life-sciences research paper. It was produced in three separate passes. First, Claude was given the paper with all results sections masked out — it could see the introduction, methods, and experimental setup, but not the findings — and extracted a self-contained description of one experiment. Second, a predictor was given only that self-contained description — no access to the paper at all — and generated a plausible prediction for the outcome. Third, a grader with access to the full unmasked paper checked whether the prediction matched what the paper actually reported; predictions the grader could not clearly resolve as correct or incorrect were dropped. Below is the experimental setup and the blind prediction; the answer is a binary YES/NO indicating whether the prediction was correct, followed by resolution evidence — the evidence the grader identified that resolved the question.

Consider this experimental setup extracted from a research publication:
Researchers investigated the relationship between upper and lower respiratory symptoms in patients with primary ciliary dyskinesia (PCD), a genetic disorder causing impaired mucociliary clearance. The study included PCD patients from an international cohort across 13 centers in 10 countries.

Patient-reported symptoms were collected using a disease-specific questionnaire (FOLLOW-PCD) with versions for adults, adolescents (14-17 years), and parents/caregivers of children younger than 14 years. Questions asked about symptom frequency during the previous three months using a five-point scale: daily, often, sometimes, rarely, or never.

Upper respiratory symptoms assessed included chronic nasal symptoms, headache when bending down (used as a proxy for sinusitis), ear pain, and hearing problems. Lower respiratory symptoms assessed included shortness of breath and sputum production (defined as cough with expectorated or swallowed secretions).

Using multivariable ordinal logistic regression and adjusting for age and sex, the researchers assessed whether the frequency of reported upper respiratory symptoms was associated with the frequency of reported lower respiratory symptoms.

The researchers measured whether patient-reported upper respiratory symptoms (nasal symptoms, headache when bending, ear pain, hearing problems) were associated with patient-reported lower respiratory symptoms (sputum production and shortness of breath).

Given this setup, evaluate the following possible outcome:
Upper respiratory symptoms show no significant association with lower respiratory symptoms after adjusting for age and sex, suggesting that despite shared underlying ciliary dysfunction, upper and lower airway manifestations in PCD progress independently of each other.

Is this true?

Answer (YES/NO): NO